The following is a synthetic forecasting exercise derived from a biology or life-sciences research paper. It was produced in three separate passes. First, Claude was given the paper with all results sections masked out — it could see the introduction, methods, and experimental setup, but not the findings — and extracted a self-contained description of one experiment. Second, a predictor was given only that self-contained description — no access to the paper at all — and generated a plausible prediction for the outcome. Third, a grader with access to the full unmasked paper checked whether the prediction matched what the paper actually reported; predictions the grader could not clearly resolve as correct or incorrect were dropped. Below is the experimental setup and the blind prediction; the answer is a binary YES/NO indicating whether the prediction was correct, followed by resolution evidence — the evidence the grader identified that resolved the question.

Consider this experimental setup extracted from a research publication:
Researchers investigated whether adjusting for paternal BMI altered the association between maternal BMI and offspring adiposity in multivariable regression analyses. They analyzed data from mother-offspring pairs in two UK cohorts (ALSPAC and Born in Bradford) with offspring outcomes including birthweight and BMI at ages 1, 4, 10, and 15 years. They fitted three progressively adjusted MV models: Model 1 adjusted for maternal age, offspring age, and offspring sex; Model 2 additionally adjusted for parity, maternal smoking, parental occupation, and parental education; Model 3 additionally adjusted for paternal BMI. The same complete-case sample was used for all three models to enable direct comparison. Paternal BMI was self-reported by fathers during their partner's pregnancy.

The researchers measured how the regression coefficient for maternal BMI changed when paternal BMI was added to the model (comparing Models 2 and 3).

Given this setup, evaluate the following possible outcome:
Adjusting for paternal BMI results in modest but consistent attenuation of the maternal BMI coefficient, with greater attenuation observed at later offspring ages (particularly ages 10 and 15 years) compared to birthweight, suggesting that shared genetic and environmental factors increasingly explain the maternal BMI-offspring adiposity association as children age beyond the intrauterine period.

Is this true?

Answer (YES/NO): NO